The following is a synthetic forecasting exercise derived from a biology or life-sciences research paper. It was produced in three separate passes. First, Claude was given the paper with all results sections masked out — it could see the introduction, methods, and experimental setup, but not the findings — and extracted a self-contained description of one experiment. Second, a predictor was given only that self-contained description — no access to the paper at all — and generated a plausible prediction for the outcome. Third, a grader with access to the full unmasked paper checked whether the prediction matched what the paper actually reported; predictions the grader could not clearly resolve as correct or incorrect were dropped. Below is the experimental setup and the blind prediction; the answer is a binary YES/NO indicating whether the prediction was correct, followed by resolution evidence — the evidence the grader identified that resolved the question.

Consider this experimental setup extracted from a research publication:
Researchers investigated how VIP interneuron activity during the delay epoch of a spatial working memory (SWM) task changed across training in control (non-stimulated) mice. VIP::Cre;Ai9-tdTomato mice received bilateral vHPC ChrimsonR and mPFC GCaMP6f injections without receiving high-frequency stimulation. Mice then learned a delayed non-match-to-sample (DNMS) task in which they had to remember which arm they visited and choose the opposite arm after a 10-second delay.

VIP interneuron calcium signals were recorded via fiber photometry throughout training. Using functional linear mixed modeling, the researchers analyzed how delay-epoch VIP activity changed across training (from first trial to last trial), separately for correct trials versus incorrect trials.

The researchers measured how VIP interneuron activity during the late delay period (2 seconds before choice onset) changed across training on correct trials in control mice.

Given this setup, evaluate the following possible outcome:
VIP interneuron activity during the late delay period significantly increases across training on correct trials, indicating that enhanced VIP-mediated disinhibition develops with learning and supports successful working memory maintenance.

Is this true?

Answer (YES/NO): NO